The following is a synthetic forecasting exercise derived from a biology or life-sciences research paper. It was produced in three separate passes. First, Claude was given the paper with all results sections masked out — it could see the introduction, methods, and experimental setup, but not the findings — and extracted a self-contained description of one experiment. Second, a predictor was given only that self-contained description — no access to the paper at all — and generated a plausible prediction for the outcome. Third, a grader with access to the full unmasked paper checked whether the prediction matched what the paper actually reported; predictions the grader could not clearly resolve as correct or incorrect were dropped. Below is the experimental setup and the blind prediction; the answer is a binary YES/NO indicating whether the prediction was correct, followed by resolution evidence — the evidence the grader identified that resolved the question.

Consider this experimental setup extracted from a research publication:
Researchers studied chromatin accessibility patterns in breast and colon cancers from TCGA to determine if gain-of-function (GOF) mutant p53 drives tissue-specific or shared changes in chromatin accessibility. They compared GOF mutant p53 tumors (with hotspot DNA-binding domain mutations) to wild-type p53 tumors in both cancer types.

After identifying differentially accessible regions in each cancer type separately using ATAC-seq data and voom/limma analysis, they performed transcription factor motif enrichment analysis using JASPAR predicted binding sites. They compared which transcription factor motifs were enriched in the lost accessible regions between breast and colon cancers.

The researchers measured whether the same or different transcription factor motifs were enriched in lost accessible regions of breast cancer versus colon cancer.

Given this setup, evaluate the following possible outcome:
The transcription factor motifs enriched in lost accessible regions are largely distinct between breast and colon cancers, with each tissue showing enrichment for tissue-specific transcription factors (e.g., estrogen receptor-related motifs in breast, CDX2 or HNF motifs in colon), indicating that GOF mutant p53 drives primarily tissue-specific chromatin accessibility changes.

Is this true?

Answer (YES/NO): NO